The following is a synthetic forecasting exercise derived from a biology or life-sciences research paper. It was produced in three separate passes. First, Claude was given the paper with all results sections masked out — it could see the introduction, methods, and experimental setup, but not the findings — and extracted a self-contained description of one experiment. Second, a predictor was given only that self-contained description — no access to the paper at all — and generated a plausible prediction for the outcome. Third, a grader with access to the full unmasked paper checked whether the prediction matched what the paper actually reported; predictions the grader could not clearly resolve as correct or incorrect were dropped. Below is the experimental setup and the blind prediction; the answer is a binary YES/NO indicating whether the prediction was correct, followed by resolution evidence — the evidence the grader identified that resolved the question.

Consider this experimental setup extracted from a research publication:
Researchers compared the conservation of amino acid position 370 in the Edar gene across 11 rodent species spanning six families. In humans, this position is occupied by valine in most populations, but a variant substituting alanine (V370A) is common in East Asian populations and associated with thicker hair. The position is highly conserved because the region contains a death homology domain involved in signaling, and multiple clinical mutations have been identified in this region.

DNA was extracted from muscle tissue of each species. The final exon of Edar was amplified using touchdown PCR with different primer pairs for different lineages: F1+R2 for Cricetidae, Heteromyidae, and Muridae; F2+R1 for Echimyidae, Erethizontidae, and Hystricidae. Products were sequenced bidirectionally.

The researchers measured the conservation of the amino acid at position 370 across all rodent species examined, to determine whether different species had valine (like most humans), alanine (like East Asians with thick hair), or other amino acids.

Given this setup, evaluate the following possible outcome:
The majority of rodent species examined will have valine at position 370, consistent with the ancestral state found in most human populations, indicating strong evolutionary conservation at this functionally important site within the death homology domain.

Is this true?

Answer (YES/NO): YES